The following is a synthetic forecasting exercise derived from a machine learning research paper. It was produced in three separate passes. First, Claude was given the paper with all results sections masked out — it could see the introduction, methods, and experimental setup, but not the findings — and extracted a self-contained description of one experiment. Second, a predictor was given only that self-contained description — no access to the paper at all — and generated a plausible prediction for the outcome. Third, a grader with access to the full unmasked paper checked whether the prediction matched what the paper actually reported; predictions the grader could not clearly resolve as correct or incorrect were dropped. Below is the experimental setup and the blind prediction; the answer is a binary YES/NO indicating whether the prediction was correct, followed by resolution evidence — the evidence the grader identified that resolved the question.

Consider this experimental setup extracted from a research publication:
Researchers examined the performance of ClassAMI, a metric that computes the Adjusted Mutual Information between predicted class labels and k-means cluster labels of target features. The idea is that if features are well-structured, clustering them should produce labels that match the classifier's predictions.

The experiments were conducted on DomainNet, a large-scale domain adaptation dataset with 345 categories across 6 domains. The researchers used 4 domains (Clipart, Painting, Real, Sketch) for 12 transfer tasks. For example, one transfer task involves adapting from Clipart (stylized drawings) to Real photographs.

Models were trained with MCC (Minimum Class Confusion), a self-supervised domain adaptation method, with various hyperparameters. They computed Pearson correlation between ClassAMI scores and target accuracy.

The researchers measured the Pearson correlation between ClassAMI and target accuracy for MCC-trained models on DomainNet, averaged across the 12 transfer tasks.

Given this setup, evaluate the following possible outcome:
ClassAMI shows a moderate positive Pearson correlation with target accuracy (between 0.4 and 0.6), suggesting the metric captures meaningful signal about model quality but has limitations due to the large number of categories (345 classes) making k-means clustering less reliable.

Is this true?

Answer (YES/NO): NO